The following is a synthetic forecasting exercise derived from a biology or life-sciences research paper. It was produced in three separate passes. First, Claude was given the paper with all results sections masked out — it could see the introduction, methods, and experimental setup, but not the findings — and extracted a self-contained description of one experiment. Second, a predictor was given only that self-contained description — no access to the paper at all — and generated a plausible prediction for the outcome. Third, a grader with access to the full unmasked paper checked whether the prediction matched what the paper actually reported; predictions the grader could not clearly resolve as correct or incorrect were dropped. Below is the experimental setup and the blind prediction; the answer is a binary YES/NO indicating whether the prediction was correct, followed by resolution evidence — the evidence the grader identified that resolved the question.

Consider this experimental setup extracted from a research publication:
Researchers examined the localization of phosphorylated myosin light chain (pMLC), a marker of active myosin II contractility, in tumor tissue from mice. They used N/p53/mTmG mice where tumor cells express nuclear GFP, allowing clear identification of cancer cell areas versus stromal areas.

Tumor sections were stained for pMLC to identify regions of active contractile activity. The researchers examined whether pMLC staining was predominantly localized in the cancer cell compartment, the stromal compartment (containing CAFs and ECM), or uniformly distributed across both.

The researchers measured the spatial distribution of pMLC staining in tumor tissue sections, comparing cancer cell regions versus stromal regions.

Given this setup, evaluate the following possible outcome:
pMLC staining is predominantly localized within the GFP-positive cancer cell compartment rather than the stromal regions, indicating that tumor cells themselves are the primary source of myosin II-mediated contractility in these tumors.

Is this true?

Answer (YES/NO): NO